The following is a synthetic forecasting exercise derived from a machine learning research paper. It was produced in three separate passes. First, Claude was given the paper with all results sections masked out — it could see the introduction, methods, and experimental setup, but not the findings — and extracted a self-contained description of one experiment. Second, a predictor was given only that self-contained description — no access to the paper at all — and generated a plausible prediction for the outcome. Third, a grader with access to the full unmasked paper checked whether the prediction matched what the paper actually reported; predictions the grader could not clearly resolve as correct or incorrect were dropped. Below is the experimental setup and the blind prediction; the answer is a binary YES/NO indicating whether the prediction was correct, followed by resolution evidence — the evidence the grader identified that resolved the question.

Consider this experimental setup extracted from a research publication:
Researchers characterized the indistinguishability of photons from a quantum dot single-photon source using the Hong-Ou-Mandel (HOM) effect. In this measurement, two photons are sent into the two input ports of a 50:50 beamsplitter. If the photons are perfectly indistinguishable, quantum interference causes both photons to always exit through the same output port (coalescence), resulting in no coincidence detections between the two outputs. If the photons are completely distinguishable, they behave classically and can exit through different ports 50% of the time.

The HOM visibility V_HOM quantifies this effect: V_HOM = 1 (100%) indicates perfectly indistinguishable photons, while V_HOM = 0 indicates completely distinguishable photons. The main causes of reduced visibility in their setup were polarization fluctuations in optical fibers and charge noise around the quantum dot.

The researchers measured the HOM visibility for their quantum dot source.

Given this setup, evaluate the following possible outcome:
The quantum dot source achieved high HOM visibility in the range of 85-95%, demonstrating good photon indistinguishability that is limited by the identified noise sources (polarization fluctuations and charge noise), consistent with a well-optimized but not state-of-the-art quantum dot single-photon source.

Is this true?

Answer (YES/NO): YES